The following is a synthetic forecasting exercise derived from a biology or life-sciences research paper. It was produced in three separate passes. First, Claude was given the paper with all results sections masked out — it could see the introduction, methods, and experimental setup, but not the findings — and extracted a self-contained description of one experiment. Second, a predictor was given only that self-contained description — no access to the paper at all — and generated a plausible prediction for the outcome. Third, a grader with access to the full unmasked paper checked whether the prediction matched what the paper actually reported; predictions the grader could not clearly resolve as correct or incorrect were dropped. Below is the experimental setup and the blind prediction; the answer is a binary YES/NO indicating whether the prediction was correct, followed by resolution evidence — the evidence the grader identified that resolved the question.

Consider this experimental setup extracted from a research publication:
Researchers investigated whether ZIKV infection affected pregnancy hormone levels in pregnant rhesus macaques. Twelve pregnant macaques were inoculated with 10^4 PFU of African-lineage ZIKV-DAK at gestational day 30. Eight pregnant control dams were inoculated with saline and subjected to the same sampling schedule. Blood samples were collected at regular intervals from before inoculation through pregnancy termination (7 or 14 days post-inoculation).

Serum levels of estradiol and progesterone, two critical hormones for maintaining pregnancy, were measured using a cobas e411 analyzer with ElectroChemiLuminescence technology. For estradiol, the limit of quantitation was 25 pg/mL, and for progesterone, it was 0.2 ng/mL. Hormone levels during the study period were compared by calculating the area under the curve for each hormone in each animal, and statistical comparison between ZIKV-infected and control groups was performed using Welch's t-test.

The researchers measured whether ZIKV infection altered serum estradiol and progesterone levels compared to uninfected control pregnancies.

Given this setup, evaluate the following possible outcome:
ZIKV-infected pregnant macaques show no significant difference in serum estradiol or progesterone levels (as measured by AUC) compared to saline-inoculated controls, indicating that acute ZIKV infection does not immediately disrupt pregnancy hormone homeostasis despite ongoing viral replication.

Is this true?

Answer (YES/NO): YES